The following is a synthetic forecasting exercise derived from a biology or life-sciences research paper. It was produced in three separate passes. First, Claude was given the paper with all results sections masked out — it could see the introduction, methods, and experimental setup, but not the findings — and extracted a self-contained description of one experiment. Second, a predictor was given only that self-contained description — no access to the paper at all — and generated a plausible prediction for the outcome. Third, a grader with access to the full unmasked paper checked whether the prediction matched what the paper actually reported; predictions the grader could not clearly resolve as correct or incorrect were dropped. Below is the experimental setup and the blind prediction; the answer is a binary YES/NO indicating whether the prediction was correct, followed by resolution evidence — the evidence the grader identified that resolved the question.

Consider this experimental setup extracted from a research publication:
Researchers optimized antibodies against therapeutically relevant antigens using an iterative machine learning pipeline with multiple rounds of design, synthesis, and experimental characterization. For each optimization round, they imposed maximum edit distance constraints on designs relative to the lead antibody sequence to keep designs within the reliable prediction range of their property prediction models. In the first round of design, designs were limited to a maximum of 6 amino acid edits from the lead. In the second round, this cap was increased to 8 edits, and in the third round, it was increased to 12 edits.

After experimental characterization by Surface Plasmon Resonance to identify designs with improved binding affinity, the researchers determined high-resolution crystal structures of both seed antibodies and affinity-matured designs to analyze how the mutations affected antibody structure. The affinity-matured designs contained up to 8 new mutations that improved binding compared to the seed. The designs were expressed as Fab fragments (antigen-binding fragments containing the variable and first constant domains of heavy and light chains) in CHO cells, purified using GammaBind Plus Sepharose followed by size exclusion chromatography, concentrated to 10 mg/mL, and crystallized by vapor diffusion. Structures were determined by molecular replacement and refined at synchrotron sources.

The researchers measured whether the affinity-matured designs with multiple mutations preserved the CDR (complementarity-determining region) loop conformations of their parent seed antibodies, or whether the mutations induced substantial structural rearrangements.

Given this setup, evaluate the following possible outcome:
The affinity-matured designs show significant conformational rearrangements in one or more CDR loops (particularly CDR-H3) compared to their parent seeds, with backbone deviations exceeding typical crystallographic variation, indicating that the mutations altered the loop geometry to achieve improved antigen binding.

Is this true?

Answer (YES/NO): NO